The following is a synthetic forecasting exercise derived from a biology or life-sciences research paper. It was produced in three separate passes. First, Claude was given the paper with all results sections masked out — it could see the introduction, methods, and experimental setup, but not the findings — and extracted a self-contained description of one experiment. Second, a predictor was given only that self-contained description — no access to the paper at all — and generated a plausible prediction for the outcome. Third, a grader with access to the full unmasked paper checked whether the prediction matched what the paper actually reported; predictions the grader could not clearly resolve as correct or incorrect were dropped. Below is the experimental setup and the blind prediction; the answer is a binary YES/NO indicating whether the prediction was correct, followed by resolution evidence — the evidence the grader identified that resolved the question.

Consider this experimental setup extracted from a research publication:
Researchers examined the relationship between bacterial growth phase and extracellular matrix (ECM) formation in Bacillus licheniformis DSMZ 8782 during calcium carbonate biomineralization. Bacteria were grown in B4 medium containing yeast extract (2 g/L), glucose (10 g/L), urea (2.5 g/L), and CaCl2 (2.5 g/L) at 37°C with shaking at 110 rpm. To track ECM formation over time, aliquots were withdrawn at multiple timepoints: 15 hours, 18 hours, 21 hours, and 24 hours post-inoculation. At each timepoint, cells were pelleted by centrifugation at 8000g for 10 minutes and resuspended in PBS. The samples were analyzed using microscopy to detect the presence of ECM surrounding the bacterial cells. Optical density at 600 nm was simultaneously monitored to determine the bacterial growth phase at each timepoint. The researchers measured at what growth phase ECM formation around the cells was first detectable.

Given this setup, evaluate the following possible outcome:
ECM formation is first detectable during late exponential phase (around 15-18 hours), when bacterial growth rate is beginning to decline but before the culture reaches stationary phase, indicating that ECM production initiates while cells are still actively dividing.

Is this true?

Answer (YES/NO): YES